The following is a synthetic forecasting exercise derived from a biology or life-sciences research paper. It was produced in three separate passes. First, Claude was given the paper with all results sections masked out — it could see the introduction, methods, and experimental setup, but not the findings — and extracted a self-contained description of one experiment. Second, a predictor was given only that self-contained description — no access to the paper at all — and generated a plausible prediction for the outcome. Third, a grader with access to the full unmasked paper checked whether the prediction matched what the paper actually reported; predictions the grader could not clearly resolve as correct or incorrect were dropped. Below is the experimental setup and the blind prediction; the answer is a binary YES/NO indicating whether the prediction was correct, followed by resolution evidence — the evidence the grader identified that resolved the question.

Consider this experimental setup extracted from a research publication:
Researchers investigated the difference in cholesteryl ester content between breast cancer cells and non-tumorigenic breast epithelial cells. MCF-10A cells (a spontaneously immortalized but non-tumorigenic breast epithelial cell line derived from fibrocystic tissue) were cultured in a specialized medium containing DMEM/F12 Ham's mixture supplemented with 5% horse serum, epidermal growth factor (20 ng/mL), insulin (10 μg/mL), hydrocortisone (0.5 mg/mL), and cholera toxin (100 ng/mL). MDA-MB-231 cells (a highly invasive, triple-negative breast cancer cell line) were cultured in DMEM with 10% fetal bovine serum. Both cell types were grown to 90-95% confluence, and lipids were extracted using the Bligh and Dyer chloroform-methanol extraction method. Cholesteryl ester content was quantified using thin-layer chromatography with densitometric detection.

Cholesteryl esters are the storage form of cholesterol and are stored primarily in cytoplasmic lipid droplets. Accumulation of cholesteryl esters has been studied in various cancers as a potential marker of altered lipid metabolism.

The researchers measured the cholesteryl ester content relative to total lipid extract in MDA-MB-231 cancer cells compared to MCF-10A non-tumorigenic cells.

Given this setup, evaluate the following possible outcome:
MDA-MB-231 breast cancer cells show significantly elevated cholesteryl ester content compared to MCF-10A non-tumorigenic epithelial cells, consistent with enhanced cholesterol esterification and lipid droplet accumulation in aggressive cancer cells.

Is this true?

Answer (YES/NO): NO